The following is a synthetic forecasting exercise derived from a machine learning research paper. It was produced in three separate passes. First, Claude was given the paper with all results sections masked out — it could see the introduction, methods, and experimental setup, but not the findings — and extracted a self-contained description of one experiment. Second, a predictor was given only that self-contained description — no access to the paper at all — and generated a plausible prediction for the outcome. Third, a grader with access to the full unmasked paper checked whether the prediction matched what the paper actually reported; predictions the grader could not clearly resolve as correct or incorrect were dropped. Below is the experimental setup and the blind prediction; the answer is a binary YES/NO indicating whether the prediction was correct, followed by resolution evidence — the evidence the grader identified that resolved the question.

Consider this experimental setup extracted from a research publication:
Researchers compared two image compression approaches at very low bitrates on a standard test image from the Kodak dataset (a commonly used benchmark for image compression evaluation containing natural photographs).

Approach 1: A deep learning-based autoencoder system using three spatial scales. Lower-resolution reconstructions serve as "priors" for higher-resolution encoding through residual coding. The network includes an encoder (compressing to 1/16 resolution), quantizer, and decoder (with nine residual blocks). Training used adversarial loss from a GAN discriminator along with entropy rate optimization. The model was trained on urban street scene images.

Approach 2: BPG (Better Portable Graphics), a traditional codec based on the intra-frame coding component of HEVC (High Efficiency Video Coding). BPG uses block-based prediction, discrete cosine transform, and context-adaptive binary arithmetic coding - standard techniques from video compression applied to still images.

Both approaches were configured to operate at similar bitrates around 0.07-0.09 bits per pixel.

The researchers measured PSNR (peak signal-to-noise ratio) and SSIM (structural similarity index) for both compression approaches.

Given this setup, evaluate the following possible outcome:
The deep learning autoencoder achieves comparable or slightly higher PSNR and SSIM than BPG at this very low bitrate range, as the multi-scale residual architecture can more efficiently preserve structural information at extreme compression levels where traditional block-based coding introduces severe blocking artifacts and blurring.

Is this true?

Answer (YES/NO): NO